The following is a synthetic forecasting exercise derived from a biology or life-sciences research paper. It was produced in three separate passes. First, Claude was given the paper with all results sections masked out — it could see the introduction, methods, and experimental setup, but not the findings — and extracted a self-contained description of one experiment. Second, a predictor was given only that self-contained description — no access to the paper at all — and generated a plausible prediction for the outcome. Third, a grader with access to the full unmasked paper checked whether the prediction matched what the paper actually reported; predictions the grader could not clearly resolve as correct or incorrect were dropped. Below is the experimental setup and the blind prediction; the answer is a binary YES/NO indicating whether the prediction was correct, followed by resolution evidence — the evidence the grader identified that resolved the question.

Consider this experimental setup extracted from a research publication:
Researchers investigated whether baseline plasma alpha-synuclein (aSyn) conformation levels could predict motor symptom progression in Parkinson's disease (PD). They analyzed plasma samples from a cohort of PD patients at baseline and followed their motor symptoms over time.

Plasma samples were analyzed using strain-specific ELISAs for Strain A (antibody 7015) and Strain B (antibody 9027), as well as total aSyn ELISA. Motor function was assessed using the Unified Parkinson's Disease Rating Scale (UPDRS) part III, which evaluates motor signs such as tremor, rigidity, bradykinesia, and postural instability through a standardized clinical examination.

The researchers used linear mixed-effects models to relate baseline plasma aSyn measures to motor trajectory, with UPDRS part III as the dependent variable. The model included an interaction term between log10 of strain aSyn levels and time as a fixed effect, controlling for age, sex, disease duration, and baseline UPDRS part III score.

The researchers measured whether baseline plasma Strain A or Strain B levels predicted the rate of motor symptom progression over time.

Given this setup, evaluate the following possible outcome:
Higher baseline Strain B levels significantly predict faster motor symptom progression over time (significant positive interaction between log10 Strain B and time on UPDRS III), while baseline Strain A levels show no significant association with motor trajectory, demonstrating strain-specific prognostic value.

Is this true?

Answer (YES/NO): NO